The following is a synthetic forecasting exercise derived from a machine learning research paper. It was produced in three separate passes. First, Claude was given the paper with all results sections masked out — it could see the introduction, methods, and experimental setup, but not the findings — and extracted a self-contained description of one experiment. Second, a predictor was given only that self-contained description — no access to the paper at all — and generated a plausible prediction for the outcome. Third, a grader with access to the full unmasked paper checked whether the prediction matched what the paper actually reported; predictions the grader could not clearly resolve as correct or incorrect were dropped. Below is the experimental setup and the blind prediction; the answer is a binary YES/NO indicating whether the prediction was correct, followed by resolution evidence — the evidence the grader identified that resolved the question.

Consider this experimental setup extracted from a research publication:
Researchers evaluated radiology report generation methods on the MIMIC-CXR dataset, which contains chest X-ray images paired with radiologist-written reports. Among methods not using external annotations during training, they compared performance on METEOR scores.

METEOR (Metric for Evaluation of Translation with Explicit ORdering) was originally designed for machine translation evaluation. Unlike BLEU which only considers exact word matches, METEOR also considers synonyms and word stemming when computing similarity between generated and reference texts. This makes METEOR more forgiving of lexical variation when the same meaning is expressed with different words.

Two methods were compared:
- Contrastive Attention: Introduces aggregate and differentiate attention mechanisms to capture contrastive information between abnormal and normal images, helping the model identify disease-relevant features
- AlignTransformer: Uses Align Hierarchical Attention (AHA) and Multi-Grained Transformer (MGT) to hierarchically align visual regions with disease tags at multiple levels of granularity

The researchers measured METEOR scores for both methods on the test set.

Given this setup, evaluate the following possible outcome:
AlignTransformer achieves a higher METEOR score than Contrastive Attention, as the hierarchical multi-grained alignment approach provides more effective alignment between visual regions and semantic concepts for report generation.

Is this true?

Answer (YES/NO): YES